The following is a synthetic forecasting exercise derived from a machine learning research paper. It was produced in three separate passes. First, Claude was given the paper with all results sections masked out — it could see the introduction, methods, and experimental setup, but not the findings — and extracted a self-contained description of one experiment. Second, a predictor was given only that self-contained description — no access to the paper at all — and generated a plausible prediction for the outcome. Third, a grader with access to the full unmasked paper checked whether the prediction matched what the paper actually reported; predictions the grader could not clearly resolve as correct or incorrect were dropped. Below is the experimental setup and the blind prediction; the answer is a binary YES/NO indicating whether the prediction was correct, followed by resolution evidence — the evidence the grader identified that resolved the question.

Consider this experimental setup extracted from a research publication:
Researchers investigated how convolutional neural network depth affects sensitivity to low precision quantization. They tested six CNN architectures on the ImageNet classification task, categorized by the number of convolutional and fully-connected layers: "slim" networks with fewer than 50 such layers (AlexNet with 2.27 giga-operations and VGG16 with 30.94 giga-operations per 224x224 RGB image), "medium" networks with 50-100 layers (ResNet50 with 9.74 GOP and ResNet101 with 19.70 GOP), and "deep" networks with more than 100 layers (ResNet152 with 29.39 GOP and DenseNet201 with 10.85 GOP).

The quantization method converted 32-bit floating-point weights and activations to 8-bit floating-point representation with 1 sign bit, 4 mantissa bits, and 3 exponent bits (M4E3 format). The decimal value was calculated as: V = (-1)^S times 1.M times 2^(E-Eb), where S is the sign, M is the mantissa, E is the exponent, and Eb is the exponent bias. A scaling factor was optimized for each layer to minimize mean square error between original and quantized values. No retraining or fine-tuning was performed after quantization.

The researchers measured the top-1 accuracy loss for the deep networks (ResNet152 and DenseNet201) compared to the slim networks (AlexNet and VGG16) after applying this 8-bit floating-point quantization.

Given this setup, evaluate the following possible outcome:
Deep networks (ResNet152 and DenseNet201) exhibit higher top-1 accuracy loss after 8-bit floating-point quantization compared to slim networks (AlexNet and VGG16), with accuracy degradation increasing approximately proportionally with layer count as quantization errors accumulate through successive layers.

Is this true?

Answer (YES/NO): NO